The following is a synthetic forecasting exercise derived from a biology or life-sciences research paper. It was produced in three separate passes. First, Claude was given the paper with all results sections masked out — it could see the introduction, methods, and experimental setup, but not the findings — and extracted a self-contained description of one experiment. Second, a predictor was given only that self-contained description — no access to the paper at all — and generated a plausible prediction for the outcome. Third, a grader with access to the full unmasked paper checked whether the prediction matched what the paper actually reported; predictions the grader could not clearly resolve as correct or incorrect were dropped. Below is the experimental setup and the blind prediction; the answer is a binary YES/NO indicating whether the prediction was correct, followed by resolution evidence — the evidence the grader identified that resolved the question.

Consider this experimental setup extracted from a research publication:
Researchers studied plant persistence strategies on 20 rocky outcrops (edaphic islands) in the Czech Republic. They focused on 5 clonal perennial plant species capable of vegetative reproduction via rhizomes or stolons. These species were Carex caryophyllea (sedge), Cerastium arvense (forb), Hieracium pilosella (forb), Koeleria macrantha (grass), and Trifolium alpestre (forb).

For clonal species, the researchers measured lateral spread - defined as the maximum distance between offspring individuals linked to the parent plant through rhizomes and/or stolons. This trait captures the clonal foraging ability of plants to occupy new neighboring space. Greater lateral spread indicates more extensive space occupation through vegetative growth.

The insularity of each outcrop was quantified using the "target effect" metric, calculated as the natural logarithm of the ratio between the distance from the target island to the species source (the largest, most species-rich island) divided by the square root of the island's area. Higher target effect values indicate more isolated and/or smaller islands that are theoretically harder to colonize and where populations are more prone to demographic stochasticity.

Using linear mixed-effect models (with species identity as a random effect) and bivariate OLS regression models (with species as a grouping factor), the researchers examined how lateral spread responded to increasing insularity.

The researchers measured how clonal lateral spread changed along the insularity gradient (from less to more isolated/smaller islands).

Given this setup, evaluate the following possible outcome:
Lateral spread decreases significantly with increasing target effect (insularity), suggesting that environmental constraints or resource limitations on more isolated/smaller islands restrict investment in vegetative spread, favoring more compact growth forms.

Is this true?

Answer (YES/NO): NO